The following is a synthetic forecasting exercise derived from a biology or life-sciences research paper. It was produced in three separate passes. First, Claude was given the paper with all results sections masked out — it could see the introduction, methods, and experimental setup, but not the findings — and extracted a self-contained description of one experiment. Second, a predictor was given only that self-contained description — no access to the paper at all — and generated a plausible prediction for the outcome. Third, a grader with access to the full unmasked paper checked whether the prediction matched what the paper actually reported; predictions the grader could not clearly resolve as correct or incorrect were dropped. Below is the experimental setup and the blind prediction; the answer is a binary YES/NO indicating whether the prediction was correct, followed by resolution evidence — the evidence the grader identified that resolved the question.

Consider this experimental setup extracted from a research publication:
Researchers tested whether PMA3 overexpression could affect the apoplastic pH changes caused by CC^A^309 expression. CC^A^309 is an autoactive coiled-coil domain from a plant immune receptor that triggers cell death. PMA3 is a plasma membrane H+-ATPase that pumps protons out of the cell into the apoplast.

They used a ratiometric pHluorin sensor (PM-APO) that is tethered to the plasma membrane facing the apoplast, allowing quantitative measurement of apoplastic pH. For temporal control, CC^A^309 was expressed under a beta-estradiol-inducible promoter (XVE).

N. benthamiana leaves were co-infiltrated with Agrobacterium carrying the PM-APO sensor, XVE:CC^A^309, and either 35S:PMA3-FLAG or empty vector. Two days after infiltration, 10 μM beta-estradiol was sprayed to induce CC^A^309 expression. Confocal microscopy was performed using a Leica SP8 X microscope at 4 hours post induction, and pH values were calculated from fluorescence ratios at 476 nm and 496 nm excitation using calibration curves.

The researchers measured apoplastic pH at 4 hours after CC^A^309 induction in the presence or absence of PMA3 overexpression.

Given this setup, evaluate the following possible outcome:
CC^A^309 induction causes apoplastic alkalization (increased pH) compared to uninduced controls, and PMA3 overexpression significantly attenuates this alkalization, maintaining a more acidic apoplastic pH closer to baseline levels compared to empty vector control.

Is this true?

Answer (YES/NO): YES